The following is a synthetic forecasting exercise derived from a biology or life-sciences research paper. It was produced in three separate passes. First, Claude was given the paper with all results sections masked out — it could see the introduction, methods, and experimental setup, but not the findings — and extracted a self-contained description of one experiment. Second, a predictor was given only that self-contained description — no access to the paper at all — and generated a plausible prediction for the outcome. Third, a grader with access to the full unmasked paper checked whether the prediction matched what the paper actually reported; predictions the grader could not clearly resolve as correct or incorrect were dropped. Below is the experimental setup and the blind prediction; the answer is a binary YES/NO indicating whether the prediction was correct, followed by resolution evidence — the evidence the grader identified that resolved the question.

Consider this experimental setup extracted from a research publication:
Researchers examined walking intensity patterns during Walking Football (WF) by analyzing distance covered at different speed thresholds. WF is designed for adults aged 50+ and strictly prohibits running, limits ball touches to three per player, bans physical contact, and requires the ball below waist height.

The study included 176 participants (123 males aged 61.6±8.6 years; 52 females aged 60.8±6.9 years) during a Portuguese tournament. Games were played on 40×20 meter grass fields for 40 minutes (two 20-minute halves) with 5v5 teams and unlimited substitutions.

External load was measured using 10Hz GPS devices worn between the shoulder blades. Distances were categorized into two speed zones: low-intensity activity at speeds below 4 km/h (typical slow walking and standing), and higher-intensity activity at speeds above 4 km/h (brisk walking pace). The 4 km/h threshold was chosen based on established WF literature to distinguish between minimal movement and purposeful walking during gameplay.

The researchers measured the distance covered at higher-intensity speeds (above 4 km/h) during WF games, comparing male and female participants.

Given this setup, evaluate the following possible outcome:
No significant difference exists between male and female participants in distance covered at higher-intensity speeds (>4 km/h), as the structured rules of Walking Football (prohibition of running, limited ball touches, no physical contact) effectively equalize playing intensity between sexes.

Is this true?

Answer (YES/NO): NO